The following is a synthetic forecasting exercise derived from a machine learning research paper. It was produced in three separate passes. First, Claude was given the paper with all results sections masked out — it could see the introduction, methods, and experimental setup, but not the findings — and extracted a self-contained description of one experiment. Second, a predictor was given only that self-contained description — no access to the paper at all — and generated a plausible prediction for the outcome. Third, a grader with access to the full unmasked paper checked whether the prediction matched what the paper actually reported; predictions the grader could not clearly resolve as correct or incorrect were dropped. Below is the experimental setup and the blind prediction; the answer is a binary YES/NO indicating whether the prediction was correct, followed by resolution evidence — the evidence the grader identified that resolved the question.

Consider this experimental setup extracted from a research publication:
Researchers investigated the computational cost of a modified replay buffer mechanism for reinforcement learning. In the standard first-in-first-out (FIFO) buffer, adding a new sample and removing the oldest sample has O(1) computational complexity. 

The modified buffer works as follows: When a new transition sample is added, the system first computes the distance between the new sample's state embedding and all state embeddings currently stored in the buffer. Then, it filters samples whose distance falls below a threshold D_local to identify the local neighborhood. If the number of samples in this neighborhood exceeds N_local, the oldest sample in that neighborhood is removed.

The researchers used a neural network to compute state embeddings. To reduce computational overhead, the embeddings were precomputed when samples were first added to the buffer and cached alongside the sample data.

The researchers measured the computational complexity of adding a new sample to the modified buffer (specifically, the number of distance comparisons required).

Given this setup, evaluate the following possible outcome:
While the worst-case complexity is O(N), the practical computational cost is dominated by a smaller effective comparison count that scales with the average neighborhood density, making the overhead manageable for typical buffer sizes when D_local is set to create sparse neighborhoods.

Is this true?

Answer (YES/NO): NO